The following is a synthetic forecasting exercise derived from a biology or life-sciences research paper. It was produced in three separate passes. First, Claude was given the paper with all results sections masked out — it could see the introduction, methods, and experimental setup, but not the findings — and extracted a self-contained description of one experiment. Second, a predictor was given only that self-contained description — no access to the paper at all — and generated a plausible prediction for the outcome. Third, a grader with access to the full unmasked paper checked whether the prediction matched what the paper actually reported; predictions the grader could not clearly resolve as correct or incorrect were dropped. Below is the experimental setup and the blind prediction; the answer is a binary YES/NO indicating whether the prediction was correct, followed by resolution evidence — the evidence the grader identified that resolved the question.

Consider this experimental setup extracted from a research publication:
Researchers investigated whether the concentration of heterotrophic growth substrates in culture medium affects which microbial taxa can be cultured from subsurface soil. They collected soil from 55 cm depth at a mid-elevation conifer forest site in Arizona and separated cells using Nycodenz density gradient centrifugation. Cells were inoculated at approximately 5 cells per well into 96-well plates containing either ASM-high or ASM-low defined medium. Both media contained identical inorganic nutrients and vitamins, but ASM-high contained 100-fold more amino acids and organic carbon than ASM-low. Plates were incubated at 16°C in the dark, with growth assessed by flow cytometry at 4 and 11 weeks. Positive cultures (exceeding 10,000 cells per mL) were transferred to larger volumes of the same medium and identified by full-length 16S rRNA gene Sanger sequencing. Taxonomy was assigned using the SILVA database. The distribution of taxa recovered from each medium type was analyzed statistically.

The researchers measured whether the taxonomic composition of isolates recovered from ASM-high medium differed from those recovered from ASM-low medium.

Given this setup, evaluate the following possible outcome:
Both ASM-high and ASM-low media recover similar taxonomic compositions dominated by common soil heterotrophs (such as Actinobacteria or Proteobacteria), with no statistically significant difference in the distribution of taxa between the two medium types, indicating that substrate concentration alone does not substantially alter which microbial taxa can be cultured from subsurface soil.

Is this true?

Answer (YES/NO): NO